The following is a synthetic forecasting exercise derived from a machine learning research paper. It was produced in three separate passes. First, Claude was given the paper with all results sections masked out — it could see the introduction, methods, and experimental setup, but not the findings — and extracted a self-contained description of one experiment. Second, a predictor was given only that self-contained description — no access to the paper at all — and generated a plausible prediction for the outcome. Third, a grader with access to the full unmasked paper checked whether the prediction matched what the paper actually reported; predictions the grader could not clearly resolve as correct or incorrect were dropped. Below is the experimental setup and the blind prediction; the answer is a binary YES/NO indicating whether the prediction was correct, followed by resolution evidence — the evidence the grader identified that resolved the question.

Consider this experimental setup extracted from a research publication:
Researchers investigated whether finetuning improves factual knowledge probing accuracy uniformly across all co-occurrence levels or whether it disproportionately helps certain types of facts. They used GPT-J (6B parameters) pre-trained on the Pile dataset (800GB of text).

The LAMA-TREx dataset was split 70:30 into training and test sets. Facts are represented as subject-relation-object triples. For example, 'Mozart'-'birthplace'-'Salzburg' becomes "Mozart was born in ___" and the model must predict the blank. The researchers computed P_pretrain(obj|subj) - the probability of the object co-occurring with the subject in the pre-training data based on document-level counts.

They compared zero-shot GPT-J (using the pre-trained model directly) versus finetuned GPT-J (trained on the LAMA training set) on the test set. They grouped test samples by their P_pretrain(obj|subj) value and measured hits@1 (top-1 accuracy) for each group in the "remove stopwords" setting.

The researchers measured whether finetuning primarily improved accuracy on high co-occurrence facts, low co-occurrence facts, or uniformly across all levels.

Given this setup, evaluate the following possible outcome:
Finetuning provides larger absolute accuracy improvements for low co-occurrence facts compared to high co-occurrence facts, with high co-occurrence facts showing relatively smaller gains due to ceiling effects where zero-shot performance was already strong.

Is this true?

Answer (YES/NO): NO